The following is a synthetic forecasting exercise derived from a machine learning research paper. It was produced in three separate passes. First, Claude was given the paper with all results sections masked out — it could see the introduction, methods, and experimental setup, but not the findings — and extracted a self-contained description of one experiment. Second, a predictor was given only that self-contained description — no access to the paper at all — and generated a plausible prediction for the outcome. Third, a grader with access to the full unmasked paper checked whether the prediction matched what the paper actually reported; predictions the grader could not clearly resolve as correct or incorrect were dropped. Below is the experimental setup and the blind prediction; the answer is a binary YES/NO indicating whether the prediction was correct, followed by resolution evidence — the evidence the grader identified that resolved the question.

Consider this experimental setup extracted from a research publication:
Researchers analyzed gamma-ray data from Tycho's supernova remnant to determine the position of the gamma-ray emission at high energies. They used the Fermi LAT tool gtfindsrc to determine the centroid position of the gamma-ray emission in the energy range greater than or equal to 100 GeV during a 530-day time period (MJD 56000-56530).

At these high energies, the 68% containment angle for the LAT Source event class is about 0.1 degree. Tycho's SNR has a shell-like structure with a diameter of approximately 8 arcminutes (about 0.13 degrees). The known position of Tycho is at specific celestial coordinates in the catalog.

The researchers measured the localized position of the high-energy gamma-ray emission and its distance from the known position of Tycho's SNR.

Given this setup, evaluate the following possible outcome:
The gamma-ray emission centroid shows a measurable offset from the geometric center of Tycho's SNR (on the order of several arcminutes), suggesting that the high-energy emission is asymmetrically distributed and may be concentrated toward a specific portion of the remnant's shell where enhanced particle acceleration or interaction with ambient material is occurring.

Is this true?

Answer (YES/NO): NO